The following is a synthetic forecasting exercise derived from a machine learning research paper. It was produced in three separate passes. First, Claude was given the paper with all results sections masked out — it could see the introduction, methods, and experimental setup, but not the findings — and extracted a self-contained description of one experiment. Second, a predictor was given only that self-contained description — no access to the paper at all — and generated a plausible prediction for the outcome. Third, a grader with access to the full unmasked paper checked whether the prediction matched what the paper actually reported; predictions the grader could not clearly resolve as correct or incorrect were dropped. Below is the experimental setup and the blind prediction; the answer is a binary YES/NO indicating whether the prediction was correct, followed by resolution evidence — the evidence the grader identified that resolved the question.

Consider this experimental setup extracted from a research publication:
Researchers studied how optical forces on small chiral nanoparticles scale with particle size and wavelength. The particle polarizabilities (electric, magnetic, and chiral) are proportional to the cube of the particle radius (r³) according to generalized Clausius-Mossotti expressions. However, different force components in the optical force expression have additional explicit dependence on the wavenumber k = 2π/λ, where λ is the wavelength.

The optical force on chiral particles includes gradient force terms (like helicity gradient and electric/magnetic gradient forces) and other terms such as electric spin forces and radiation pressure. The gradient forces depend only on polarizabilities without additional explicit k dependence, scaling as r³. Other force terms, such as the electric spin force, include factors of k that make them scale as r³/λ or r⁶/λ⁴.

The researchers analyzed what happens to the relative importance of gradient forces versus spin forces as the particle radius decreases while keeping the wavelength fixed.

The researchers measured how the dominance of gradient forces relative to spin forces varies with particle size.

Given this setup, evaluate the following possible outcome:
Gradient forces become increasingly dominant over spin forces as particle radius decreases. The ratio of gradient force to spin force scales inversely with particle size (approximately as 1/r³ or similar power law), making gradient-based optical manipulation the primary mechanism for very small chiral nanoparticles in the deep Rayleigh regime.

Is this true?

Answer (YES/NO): YES